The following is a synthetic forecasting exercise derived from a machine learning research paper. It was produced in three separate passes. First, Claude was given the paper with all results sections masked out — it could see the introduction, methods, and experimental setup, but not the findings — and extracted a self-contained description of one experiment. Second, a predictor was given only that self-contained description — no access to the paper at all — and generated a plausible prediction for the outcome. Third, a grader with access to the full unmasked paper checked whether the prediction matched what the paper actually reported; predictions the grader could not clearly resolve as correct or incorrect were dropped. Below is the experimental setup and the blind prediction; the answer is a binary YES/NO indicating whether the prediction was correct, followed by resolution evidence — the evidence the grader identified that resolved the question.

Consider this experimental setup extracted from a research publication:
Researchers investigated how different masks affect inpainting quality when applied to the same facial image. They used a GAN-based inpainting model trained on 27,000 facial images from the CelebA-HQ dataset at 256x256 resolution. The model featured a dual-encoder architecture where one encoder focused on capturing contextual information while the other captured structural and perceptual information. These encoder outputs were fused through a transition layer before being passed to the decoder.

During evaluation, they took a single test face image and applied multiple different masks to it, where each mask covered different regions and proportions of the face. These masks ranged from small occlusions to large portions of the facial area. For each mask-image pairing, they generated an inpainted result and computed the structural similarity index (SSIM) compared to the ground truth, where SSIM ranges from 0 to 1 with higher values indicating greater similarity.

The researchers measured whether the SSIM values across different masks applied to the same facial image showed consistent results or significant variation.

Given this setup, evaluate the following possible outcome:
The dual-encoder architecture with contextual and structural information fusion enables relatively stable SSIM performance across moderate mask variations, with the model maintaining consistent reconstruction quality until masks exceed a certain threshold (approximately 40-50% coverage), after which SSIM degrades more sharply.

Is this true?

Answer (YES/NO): NO